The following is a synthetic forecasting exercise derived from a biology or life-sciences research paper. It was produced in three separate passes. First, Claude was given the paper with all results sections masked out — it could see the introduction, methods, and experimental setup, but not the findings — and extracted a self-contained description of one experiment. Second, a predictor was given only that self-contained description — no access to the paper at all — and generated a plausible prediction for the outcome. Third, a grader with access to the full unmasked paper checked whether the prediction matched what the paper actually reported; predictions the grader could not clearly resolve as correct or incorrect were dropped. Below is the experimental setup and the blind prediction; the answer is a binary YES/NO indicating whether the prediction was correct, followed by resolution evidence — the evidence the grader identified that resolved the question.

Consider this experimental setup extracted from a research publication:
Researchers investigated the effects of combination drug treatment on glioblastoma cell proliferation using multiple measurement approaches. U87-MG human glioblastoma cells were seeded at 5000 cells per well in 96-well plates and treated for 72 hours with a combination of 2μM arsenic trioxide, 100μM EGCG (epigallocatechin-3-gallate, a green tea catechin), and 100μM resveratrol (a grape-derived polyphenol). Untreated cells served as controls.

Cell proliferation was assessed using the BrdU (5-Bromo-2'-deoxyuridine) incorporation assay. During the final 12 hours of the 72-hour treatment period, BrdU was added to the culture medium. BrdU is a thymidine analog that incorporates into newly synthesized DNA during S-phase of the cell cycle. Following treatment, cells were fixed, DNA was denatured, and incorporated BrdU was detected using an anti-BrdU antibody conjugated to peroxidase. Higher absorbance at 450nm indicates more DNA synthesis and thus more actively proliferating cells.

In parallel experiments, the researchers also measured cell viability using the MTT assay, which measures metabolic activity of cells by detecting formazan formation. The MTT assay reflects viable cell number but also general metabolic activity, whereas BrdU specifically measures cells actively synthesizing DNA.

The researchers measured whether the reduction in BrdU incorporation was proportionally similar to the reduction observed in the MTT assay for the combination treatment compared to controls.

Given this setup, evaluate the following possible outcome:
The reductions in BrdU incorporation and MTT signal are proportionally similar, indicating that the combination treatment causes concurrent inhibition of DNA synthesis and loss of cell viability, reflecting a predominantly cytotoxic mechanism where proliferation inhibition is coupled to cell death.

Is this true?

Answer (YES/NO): NO